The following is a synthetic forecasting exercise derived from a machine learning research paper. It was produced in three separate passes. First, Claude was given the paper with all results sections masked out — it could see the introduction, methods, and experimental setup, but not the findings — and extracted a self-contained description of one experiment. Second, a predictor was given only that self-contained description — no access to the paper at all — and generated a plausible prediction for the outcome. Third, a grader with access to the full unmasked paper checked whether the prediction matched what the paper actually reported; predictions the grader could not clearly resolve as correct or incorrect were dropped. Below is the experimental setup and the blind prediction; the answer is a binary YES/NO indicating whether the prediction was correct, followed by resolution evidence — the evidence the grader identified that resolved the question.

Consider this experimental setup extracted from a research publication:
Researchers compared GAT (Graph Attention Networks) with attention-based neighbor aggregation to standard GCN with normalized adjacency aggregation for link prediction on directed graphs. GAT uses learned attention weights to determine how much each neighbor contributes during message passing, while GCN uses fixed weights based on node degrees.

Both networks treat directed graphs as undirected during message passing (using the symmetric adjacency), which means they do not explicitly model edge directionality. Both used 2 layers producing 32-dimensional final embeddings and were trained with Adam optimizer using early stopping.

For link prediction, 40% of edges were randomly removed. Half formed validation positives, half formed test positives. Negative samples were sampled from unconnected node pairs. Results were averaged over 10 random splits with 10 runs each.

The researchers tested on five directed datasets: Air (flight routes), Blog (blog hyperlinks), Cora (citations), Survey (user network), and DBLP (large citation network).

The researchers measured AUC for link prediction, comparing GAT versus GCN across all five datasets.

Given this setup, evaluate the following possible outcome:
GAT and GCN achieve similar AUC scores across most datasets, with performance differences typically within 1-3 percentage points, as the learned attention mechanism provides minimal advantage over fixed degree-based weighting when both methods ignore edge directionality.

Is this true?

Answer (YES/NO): NO